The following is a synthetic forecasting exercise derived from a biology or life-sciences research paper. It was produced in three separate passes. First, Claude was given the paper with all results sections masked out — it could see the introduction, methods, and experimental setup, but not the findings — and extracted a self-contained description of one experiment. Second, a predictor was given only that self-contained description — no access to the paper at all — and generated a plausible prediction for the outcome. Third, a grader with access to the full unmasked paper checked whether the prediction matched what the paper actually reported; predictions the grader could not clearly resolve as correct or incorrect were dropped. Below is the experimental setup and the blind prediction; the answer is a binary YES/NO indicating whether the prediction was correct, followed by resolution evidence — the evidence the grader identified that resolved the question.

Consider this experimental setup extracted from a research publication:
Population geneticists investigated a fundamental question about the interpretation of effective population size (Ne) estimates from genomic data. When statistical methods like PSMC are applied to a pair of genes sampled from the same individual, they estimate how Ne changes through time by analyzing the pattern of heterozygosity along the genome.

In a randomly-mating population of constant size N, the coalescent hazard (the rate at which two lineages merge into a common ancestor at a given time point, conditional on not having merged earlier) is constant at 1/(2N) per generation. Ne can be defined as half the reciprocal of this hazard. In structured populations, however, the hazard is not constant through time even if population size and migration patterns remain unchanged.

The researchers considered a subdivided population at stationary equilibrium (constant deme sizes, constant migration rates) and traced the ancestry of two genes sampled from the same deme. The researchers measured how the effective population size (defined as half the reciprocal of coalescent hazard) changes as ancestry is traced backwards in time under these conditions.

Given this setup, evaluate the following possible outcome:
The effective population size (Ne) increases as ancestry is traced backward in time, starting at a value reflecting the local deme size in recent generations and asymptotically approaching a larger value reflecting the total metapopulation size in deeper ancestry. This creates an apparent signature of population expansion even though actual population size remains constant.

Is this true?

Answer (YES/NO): NO